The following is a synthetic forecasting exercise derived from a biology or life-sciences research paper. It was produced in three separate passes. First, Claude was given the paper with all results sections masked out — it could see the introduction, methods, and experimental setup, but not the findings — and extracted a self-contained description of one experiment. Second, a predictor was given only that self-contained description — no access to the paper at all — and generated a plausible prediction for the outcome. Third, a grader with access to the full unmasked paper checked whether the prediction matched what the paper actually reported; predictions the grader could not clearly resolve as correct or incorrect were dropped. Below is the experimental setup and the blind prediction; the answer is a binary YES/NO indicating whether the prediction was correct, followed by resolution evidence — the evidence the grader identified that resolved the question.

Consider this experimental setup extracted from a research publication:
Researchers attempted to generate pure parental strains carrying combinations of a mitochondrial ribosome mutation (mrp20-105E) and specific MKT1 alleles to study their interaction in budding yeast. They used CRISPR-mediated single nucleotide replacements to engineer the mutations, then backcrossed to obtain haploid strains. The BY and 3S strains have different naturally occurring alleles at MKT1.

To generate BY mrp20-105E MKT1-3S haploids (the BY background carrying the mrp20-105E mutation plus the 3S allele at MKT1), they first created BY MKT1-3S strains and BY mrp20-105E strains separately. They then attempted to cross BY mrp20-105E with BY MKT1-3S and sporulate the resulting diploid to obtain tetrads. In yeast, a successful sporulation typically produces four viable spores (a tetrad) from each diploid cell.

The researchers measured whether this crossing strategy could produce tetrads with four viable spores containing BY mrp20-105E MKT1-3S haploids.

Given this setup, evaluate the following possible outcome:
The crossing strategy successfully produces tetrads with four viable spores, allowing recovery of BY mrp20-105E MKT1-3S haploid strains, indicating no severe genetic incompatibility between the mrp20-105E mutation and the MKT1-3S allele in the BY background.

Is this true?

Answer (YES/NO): NO